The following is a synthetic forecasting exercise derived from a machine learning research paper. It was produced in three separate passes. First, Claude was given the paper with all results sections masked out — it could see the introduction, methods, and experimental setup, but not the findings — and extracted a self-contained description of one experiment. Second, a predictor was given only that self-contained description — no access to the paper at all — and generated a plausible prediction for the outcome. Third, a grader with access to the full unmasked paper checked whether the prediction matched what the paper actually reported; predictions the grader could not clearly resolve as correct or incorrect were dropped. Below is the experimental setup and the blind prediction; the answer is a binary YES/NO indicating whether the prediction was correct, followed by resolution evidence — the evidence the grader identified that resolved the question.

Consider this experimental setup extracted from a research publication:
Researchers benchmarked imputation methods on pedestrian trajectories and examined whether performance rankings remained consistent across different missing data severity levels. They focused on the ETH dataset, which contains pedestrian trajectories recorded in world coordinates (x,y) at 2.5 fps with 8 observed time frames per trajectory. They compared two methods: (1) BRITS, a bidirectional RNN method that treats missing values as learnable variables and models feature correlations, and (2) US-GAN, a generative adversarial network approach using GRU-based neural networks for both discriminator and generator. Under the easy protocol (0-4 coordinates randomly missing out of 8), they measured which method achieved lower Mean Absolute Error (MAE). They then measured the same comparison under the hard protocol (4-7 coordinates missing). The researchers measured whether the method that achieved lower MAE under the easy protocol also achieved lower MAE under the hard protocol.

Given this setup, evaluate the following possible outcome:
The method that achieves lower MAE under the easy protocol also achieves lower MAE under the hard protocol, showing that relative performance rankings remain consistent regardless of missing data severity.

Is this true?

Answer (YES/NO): NO